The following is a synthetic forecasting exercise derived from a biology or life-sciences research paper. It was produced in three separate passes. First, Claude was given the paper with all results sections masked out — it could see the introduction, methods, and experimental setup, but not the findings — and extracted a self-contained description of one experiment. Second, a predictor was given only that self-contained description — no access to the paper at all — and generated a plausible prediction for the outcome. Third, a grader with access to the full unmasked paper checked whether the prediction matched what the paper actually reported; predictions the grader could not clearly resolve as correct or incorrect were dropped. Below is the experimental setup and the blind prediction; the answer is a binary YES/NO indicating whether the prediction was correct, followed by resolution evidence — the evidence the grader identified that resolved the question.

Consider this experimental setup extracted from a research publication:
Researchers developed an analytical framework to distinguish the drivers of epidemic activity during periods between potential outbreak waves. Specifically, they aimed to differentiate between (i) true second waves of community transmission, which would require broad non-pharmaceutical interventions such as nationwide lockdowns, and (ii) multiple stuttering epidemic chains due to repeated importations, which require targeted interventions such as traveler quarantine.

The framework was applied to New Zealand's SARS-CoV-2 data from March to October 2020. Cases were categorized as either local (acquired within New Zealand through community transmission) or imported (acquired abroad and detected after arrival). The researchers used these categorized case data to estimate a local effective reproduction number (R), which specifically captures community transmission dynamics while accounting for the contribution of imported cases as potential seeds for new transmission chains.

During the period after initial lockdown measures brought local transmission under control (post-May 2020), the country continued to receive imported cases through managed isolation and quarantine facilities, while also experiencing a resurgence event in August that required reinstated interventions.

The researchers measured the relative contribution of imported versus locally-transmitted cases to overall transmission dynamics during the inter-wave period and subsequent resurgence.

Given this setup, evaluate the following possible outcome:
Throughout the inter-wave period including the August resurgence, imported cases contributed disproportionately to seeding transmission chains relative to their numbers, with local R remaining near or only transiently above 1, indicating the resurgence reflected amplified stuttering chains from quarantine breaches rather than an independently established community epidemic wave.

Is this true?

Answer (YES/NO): NO